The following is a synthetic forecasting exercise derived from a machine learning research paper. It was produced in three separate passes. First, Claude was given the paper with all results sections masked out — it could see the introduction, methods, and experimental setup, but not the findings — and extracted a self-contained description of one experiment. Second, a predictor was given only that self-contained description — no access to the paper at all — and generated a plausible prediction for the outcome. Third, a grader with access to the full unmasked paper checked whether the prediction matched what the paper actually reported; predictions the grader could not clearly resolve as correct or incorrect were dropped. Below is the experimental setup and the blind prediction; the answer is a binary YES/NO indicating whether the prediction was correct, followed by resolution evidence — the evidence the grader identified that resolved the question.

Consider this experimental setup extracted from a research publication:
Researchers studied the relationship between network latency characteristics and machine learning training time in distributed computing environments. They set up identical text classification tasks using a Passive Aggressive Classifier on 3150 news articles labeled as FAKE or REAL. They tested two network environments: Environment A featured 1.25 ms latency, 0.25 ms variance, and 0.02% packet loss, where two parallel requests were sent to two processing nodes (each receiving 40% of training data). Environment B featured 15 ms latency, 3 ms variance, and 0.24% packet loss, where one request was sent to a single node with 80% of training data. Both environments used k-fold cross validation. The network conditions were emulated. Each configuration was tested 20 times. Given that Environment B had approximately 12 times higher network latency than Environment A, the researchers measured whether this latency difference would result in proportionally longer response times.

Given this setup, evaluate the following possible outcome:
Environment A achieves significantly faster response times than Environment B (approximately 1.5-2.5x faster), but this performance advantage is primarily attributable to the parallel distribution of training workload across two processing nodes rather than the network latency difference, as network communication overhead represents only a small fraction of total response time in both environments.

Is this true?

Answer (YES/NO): NO